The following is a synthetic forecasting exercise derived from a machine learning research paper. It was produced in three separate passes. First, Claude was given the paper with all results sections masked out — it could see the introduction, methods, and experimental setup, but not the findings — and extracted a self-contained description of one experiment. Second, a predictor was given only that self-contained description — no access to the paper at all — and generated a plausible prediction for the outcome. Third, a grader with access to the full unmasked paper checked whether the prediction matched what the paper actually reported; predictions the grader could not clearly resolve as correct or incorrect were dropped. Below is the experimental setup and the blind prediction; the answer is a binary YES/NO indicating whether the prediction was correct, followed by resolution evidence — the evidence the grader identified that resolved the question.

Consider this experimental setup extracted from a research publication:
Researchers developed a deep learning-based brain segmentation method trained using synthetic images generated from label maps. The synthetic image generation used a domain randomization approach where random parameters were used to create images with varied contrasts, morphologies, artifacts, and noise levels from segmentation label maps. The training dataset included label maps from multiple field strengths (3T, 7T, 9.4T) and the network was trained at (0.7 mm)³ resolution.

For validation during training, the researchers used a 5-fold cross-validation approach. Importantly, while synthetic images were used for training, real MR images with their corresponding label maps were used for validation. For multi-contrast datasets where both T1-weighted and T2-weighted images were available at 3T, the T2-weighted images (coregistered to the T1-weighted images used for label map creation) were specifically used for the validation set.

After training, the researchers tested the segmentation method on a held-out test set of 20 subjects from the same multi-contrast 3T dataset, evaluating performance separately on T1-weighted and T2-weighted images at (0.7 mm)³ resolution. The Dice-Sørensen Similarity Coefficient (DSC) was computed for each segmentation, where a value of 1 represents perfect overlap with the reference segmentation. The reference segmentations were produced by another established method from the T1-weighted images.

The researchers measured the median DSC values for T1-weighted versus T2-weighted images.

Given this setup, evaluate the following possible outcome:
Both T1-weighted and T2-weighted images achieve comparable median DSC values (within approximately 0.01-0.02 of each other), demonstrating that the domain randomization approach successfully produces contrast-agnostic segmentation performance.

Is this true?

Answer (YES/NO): NO